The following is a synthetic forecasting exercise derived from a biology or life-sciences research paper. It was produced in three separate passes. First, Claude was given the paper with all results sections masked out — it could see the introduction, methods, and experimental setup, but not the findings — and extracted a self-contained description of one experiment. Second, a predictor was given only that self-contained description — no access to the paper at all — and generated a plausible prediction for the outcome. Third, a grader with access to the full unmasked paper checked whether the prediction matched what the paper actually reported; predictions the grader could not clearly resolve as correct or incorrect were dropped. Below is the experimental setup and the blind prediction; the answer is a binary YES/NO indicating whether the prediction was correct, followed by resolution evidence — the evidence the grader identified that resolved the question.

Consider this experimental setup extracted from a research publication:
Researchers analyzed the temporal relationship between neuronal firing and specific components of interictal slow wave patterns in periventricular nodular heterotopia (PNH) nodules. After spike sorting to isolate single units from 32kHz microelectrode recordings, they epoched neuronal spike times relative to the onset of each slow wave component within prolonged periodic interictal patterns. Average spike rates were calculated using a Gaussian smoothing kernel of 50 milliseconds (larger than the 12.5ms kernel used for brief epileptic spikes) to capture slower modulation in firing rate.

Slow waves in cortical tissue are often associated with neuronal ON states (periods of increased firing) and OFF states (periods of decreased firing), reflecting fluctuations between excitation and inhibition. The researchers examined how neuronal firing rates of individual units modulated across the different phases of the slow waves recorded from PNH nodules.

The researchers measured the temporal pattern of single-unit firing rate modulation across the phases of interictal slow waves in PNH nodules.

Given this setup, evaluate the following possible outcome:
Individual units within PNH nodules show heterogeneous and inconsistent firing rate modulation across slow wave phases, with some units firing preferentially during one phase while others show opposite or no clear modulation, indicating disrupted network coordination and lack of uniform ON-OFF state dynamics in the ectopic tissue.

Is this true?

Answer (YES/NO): NO